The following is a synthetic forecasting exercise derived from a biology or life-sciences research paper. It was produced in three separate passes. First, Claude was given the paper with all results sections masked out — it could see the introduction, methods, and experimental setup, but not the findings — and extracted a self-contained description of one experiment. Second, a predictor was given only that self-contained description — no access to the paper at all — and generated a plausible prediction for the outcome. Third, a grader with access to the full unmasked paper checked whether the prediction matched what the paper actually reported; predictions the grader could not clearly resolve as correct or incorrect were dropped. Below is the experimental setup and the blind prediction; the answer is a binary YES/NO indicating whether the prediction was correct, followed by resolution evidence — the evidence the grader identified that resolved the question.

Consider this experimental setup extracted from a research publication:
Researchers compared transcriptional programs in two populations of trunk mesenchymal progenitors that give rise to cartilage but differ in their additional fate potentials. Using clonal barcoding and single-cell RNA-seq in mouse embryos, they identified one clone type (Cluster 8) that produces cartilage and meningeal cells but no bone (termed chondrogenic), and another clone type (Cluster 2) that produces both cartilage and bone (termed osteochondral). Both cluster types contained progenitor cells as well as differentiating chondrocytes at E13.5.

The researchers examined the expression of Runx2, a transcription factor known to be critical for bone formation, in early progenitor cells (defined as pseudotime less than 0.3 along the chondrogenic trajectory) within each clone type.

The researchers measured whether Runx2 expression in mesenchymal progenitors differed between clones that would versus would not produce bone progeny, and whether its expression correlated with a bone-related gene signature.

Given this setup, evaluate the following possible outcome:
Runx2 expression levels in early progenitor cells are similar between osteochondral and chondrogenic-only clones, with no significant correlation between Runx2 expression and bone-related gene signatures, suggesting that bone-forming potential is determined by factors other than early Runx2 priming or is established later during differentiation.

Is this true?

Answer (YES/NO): NO